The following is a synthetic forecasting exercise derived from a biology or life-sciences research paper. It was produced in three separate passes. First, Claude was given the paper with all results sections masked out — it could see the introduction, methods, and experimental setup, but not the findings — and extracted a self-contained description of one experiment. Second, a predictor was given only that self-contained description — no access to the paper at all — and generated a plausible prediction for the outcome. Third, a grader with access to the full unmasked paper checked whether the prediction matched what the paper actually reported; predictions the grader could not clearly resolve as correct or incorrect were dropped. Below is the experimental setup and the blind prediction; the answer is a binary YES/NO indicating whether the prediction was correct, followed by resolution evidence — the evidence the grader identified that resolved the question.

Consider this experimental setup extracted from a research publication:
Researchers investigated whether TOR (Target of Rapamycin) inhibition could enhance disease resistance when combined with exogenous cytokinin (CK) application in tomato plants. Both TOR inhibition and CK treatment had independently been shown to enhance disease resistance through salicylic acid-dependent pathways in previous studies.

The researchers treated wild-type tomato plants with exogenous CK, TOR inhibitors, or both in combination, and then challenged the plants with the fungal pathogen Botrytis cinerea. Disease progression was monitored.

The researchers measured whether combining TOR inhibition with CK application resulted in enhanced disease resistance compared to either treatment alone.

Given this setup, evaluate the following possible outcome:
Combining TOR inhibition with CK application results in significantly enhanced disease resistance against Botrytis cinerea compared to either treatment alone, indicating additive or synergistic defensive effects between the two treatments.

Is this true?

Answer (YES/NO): NO